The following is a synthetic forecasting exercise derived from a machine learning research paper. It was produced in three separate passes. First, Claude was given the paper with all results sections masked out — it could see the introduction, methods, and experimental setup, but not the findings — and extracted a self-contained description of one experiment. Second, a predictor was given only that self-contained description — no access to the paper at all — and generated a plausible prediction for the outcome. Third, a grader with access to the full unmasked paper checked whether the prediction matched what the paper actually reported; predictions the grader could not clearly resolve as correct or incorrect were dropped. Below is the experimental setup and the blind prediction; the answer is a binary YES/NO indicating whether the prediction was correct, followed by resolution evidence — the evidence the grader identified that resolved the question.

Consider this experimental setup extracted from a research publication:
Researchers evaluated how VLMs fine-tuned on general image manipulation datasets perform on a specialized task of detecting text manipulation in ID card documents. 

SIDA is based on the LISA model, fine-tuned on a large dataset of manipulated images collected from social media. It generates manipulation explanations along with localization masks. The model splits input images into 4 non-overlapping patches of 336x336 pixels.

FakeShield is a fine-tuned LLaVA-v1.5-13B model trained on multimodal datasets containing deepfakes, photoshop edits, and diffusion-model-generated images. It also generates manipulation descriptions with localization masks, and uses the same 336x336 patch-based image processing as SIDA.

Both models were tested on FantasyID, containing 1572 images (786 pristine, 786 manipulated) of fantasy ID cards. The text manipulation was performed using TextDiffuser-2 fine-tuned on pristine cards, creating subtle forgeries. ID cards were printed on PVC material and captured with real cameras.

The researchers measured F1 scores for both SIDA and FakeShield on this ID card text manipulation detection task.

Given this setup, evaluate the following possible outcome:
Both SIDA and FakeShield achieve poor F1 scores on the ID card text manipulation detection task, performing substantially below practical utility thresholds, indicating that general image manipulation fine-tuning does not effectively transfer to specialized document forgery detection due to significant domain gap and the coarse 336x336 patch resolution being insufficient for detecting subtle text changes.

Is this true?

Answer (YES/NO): YES